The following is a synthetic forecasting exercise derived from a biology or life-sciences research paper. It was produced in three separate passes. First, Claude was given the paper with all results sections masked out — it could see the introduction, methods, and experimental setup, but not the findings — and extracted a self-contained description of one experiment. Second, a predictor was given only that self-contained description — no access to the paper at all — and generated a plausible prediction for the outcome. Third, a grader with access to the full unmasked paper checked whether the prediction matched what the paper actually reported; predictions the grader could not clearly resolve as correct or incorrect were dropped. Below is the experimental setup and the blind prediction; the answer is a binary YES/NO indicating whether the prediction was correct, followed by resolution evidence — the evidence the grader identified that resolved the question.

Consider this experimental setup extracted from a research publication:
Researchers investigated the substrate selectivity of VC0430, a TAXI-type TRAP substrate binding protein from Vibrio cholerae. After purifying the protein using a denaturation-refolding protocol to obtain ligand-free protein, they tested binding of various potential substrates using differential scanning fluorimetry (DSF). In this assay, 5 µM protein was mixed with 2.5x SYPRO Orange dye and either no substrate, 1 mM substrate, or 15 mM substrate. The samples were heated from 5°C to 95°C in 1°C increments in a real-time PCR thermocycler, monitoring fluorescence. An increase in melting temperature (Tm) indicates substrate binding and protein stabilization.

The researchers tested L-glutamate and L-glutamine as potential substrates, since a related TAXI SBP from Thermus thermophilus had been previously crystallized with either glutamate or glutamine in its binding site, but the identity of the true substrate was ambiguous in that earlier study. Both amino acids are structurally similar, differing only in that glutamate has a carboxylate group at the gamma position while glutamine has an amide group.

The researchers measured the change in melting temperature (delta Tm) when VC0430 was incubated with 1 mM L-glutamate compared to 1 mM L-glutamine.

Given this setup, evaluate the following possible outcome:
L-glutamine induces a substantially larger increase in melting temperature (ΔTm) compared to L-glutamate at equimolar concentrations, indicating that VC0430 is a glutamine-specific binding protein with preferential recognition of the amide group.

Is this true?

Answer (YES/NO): NO